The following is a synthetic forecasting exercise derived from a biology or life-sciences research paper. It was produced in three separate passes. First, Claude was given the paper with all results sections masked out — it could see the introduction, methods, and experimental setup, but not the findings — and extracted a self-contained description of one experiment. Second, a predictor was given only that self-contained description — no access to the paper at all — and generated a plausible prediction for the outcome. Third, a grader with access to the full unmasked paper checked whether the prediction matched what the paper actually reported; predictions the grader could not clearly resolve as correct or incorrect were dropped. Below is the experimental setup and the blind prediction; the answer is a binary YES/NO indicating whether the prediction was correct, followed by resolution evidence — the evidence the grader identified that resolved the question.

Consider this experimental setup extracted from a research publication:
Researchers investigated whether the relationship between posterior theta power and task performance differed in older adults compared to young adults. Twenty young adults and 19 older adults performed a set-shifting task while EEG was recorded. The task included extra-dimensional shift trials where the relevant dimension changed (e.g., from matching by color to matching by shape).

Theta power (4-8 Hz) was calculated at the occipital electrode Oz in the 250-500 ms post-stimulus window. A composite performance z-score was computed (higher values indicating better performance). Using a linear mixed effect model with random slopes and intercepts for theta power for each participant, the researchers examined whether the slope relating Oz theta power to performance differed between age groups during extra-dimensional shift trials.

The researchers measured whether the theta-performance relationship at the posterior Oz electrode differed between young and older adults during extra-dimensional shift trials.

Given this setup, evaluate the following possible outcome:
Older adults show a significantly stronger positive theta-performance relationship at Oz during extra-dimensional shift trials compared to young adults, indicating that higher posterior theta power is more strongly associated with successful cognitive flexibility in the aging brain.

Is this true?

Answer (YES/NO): NO